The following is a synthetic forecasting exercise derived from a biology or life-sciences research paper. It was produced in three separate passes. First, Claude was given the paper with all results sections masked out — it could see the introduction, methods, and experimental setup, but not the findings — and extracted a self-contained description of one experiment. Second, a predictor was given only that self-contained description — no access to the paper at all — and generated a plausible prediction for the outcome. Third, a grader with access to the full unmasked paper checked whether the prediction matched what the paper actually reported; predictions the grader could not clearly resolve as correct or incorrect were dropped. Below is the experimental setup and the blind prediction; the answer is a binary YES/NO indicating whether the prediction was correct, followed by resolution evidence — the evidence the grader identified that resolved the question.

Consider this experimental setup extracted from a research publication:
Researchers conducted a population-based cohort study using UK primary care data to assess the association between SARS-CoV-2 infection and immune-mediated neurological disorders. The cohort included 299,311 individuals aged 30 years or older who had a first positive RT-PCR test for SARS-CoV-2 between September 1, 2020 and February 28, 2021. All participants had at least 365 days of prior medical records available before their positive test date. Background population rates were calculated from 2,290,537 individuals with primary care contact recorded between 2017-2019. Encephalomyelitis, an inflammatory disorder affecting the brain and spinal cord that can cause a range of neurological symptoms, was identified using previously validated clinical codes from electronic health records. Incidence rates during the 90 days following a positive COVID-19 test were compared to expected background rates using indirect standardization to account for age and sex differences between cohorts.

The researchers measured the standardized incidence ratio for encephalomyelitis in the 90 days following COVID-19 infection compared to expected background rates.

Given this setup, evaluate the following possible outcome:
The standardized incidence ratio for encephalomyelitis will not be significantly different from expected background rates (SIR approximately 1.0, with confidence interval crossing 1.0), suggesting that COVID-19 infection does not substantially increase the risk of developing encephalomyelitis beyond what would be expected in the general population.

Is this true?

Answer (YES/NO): NO